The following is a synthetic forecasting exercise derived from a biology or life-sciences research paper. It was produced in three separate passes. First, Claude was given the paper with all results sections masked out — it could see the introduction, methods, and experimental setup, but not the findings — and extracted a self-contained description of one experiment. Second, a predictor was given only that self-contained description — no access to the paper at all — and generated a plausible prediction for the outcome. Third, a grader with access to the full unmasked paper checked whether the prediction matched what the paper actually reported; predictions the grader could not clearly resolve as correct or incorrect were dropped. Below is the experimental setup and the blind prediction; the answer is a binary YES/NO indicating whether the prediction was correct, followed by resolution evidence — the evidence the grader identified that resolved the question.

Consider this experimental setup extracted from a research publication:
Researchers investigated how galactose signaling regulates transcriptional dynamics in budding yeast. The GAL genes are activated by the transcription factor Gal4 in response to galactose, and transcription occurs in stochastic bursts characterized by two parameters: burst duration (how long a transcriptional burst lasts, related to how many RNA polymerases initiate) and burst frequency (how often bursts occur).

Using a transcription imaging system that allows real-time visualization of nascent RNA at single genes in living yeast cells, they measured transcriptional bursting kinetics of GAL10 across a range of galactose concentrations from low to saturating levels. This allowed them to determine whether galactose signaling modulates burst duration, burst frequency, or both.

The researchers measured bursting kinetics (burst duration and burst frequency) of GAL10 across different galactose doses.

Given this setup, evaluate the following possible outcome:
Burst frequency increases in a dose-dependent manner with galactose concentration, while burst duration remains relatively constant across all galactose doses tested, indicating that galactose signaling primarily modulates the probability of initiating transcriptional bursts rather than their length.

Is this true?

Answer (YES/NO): YES